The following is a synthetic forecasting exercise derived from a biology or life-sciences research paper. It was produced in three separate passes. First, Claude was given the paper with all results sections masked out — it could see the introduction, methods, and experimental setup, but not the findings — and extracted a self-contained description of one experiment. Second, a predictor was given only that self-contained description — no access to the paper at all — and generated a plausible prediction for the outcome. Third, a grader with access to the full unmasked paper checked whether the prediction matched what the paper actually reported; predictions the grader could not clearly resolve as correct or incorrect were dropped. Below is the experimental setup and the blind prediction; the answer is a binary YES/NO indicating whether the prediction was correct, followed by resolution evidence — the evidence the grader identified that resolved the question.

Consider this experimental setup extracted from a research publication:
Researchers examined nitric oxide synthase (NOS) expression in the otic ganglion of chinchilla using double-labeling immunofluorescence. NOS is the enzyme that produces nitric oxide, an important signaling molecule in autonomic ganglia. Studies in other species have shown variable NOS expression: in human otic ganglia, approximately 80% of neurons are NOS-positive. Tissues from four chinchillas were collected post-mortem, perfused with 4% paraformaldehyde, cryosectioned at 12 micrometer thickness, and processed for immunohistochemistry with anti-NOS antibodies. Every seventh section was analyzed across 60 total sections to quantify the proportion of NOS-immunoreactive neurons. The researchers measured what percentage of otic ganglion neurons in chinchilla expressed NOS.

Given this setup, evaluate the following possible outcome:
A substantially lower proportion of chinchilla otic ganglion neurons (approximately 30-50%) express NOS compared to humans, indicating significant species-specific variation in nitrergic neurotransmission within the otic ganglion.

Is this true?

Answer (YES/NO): NO